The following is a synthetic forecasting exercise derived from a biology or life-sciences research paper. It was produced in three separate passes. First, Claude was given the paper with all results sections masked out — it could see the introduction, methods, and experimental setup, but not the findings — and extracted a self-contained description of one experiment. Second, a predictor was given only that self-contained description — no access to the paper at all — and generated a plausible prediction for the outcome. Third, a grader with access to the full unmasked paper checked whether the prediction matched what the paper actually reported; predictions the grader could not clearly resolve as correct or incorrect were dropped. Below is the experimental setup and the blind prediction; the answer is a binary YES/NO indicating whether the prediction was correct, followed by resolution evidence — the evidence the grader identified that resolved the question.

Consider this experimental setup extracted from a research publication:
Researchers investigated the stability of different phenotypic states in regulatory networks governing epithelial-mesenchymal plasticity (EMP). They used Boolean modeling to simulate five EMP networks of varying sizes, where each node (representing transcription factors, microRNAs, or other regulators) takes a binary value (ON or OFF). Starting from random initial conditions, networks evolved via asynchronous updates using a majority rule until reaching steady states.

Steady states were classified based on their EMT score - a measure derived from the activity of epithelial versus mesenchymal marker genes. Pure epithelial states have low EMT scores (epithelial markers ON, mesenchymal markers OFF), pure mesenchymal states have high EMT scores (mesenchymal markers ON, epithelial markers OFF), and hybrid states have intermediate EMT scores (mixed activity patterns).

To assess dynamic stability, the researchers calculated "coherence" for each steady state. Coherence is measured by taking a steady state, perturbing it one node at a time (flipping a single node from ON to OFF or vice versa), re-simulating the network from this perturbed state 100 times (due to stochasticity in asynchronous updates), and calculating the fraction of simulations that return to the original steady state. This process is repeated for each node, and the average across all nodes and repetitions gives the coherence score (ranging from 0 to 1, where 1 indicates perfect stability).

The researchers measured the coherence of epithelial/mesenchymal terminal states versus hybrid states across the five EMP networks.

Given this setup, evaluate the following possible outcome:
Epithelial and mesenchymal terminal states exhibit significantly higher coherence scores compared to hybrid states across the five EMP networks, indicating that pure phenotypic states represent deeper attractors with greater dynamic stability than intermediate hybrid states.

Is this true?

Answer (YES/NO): YES